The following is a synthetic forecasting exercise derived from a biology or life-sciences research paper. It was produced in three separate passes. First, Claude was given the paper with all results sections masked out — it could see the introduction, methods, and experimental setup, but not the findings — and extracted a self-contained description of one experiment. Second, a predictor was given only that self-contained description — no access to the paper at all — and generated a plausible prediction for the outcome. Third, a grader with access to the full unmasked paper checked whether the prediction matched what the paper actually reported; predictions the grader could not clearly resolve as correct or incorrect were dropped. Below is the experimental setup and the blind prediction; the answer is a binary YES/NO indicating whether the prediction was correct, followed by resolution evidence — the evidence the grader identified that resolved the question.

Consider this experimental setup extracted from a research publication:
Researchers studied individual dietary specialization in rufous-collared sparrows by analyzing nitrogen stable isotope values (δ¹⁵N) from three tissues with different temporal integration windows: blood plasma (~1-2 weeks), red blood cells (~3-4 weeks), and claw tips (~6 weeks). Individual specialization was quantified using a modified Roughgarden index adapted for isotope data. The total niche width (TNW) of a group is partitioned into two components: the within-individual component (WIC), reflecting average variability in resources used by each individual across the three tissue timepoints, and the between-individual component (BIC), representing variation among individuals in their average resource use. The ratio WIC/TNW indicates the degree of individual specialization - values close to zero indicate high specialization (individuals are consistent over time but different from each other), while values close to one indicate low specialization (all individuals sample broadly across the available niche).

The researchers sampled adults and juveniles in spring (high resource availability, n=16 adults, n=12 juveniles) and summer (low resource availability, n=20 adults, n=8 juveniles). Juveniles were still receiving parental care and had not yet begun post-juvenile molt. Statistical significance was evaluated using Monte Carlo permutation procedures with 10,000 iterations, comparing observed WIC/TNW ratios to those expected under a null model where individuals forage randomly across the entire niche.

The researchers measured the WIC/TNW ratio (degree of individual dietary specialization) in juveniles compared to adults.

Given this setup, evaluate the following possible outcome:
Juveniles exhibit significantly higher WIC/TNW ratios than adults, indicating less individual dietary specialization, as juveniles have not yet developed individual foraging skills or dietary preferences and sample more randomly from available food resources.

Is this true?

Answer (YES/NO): NO